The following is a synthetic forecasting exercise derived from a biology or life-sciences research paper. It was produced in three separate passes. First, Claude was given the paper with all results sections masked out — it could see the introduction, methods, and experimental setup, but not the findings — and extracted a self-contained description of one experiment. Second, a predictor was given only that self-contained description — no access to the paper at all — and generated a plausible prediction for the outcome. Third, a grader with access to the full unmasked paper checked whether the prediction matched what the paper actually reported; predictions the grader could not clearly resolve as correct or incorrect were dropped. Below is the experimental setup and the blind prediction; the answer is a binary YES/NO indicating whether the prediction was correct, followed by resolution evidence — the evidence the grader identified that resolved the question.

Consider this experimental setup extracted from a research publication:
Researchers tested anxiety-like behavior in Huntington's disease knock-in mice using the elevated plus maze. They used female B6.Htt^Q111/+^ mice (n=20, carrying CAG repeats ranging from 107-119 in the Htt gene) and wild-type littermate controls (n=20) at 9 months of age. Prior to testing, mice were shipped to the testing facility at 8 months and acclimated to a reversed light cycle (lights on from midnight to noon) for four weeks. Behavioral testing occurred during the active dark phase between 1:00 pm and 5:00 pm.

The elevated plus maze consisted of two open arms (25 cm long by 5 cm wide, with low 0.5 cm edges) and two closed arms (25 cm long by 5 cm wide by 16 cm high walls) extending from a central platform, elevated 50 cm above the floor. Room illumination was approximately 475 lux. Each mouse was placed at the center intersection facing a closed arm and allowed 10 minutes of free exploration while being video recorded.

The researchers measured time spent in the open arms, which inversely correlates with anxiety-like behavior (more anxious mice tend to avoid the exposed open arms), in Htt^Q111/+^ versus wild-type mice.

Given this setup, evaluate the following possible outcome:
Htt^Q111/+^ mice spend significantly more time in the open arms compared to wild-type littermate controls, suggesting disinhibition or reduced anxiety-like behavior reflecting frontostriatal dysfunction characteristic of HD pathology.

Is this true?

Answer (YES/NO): NO